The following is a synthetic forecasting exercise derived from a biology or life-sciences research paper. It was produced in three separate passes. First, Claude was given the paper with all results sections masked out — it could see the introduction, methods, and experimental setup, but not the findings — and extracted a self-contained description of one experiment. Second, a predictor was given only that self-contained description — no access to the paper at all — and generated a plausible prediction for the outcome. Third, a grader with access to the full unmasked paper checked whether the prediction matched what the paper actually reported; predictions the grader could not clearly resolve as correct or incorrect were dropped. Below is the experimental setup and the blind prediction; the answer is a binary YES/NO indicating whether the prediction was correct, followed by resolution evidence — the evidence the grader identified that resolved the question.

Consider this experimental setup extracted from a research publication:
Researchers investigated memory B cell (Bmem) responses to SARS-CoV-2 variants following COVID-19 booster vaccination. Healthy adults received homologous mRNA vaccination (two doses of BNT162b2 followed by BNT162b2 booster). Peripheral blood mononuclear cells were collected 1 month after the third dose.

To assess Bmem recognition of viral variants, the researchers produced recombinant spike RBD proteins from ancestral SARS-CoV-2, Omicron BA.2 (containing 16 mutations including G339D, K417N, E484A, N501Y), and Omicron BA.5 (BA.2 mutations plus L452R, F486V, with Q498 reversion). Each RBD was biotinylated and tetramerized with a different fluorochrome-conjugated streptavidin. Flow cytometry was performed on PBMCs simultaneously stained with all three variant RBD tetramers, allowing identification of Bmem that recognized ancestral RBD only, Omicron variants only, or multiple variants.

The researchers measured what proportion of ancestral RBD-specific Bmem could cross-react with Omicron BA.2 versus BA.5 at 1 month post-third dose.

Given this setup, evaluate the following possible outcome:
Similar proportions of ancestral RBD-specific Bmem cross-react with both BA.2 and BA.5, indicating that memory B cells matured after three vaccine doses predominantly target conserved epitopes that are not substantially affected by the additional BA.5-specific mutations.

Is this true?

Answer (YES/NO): NO